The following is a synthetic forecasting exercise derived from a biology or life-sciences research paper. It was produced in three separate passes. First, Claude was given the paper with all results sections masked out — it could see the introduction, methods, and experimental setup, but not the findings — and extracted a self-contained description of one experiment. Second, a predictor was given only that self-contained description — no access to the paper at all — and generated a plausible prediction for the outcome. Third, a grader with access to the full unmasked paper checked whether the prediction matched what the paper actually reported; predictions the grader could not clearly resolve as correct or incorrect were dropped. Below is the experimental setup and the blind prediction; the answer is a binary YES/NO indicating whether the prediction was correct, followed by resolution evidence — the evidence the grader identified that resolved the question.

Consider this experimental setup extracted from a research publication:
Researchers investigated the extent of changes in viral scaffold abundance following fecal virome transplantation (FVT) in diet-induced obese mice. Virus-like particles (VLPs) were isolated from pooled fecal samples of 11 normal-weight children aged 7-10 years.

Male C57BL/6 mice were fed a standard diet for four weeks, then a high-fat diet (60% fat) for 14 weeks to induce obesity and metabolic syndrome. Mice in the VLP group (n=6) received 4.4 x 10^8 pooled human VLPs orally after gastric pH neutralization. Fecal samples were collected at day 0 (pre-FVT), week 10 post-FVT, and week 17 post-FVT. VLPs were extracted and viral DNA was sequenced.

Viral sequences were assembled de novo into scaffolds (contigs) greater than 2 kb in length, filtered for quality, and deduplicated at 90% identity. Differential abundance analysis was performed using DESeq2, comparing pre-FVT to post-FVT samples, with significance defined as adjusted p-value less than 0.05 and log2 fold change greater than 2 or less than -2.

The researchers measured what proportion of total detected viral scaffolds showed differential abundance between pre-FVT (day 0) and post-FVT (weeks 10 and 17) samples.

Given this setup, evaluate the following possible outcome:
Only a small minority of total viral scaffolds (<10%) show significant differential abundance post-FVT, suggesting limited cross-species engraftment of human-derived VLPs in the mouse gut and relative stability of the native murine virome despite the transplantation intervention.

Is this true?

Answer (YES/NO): NO